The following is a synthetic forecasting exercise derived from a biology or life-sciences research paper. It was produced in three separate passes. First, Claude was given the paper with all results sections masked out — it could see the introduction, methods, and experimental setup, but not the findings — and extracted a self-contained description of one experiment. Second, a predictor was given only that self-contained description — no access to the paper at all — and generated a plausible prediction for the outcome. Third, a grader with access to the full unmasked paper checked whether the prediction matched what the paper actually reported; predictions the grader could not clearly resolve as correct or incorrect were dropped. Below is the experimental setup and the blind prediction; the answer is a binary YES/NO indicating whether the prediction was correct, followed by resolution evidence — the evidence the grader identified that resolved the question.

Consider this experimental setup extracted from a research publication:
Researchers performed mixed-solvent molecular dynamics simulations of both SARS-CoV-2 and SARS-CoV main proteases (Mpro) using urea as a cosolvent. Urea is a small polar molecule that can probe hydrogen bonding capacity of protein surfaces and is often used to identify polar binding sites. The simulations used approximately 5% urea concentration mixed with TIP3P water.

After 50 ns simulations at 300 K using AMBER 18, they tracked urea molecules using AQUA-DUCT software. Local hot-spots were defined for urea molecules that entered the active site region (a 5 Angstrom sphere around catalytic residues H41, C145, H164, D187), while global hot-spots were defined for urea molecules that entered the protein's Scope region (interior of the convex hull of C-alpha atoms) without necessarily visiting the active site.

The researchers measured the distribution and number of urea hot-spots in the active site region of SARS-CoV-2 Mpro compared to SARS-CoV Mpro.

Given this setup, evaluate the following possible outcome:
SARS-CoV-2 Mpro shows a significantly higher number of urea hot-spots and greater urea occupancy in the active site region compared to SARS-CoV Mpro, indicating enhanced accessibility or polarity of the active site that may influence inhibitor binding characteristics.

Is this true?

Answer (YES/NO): YES